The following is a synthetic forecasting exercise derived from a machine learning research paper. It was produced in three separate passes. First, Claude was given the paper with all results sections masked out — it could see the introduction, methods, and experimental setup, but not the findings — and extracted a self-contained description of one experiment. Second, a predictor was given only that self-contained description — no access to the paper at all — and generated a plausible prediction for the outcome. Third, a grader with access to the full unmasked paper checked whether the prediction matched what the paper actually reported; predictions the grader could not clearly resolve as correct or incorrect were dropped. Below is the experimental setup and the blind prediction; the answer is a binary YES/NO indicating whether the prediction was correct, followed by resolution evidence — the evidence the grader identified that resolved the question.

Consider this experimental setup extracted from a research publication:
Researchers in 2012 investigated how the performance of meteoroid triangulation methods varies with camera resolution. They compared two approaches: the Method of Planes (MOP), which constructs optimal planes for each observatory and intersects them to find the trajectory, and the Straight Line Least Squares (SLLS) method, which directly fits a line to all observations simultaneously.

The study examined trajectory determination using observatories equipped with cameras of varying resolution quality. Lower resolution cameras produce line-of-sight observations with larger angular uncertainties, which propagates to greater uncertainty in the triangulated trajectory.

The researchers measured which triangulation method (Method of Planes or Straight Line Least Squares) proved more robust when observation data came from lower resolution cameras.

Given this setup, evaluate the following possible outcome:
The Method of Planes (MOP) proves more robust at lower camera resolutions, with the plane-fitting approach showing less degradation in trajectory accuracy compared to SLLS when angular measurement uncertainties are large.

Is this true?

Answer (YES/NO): NO